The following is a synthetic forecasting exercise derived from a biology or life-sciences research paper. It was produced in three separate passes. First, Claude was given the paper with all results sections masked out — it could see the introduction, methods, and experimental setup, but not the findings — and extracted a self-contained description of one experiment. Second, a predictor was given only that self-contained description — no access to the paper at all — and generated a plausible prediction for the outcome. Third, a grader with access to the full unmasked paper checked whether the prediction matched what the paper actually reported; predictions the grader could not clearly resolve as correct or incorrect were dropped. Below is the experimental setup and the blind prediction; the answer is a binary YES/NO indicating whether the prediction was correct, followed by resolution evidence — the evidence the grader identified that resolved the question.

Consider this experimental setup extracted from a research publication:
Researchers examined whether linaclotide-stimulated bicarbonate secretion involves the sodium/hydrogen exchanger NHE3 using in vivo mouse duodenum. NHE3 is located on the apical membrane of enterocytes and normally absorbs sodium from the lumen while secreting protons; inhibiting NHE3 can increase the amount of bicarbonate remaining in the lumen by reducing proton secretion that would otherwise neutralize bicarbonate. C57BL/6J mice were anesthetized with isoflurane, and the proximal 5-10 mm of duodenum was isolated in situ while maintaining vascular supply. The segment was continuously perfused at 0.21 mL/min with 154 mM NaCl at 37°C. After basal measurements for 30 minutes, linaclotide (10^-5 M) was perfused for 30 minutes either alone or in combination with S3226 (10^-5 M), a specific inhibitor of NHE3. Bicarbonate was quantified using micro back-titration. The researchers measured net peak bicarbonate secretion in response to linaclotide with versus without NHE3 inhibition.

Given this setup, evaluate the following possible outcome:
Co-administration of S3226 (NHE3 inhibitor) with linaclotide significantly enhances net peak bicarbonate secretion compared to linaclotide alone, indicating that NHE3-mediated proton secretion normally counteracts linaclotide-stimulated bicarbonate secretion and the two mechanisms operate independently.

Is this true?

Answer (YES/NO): NO